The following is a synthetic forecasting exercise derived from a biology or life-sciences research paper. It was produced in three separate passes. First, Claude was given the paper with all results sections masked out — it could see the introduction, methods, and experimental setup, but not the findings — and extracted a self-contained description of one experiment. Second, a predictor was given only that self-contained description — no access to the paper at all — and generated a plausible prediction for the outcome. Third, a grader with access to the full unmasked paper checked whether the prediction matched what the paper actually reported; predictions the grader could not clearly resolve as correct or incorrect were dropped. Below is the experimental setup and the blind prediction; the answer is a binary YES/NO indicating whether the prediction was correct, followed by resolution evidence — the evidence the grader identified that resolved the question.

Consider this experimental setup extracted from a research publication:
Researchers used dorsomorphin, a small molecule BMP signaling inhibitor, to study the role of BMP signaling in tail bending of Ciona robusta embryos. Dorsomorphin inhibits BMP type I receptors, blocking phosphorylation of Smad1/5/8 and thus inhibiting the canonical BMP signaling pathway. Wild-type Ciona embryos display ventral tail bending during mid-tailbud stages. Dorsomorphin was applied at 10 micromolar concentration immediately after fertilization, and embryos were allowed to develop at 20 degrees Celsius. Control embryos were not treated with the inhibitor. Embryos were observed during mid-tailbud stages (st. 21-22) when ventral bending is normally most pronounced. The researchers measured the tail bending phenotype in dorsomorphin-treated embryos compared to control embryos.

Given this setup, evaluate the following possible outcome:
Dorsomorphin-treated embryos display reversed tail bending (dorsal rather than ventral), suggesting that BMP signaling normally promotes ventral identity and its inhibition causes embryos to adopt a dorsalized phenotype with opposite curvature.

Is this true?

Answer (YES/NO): NO